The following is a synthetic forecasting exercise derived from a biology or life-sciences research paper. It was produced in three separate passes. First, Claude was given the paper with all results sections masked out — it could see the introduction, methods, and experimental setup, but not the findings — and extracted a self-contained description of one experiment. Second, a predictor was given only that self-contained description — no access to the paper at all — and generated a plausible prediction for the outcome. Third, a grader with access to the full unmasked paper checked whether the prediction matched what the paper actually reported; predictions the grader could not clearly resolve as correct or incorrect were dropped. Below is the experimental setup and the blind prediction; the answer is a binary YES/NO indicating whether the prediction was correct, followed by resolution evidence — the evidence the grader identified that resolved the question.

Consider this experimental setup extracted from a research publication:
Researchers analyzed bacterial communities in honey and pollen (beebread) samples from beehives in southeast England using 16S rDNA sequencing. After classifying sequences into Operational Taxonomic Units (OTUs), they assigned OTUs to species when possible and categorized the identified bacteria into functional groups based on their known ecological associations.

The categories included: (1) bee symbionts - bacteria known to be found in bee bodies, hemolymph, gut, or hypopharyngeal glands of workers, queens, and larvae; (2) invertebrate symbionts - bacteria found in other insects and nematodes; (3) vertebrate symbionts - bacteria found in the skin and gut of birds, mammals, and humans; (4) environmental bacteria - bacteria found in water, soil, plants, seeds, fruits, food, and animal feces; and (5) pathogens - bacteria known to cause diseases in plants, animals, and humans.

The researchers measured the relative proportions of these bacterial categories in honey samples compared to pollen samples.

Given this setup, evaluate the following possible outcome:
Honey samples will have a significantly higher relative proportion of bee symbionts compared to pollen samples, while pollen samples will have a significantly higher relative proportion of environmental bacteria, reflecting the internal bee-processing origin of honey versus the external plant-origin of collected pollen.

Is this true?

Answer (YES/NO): NO